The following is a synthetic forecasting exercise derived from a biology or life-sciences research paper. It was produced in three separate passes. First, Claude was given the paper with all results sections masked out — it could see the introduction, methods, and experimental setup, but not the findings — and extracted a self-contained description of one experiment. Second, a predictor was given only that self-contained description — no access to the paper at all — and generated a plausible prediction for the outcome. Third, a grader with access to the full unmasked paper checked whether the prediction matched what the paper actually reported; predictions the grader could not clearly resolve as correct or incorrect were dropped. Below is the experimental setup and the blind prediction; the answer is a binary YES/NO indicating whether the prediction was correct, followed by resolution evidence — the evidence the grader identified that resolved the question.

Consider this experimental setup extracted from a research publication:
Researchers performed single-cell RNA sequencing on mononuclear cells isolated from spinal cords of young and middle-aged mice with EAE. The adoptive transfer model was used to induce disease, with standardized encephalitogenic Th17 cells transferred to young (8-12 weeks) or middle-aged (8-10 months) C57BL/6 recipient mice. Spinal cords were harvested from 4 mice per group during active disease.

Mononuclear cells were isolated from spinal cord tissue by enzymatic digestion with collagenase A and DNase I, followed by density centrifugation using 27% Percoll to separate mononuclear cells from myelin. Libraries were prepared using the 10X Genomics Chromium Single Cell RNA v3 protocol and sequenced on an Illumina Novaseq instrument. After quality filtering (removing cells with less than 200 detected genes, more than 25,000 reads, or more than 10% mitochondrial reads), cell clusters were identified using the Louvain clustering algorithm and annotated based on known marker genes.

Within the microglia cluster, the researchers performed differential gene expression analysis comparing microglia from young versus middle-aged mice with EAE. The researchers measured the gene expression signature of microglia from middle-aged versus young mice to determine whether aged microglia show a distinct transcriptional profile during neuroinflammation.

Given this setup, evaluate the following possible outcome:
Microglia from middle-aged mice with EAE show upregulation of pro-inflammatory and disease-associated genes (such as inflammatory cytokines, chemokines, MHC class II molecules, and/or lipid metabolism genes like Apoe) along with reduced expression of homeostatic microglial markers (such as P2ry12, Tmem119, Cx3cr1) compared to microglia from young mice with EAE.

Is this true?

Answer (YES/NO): YES